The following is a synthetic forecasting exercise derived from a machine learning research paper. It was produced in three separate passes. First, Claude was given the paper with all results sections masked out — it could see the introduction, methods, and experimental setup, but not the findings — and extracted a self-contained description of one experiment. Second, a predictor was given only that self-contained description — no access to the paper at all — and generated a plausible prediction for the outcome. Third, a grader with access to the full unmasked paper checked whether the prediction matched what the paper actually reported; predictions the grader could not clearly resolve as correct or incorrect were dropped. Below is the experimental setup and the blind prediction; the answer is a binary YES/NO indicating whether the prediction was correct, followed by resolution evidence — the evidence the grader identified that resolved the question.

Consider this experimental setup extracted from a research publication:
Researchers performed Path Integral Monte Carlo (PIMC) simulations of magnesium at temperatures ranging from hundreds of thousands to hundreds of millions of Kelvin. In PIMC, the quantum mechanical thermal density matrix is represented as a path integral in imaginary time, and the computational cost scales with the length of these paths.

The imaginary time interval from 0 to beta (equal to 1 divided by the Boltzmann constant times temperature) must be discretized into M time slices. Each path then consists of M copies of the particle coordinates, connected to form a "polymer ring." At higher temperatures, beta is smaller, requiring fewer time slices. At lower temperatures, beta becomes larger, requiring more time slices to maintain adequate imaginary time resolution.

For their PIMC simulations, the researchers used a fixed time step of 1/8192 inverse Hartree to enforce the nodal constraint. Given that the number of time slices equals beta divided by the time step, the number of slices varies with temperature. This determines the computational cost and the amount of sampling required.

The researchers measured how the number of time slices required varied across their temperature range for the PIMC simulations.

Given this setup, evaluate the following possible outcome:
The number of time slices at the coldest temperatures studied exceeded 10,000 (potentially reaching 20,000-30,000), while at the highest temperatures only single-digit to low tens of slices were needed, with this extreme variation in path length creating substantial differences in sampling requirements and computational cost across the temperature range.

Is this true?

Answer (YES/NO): NO